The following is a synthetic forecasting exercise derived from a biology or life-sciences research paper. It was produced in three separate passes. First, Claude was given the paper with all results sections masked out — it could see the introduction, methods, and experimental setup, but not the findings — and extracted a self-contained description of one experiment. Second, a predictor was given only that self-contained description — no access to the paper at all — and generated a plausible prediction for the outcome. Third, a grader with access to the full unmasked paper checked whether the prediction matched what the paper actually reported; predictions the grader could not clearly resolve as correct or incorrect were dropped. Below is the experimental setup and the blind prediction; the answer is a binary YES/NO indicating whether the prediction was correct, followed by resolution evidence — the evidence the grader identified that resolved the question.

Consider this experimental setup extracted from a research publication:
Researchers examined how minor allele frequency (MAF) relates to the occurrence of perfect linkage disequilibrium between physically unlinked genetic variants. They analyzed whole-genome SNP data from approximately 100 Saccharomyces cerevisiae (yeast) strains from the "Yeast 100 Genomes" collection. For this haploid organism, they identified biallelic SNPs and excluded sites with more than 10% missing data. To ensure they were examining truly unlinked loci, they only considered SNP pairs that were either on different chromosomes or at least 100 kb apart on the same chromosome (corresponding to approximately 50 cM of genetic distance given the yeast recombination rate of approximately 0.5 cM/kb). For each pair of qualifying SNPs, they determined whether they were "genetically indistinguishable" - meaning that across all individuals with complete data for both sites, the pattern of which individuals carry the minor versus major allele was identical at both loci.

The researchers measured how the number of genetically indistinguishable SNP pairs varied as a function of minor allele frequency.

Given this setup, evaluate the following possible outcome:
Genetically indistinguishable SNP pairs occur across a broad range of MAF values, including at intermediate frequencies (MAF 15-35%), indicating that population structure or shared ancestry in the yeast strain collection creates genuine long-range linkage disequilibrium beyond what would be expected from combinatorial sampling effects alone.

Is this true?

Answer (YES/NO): NO